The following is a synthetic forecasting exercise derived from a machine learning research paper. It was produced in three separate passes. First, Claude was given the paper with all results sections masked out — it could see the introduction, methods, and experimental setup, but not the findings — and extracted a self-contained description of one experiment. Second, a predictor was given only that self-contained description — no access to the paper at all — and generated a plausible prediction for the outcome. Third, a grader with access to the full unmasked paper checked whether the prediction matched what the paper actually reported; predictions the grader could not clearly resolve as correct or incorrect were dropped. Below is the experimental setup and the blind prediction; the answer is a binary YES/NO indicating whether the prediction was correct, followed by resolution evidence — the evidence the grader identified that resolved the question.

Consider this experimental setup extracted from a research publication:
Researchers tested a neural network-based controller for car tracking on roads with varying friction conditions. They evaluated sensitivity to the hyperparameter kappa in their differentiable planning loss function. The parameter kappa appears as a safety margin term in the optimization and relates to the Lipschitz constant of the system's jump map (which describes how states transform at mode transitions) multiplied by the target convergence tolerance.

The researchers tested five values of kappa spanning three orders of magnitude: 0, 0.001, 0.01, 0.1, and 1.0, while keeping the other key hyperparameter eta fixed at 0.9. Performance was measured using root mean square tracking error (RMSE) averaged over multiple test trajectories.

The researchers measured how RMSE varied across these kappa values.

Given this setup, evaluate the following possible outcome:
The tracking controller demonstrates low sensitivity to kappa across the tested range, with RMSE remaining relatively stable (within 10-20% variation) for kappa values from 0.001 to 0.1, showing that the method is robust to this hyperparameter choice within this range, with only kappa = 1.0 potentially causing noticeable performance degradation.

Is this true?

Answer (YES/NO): NO